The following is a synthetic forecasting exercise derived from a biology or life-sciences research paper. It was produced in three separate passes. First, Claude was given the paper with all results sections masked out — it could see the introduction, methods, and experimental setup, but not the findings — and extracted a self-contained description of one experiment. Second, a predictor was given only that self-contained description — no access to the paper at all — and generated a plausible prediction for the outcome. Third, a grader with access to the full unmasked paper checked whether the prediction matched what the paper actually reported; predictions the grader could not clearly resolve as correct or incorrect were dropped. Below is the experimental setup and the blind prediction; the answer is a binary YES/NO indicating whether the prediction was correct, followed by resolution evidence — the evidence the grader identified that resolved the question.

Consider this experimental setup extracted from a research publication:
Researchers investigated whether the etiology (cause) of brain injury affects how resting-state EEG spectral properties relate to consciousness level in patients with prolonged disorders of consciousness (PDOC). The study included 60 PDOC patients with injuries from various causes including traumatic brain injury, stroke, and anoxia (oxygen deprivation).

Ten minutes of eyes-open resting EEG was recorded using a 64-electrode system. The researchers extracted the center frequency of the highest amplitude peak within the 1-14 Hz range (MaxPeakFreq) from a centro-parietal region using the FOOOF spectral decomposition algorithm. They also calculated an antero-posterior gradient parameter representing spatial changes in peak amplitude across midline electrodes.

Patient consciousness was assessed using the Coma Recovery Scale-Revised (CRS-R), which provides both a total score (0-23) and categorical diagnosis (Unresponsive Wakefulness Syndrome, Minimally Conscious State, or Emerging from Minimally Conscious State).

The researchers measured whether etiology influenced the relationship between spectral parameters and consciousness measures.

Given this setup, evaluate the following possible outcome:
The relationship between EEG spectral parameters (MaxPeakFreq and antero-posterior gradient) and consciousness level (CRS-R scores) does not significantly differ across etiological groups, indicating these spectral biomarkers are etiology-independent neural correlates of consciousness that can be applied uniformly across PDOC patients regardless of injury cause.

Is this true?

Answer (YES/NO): YES